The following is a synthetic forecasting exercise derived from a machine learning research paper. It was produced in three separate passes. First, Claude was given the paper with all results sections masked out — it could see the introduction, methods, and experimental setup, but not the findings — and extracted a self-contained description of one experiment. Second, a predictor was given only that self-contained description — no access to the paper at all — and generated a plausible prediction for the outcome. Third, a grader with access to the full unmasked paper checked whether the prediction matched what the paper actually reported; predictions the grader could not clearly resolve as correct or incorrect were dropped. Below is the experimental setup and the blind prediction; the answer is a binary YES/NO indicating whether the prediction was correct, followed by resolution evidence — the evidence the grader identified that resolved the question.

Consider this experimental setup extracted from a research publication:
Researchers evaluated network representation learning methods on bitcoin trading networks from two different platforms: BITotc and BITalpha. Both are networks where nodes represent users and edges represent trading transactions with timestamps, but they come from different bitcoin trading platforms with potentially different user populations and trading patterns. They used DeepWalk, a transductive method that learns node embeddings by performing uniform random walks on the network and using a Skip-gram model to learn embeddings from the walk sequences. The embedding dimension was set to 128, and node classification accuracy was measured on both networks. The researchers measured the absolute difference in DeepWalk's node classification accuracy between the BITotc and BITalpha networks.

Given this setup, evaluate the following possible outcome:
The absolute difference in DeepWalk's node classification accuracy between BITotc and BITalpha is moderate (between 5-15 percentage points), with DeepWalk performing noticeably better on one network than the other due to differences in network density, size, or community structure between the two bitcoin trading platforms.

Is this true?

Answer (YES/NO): YES